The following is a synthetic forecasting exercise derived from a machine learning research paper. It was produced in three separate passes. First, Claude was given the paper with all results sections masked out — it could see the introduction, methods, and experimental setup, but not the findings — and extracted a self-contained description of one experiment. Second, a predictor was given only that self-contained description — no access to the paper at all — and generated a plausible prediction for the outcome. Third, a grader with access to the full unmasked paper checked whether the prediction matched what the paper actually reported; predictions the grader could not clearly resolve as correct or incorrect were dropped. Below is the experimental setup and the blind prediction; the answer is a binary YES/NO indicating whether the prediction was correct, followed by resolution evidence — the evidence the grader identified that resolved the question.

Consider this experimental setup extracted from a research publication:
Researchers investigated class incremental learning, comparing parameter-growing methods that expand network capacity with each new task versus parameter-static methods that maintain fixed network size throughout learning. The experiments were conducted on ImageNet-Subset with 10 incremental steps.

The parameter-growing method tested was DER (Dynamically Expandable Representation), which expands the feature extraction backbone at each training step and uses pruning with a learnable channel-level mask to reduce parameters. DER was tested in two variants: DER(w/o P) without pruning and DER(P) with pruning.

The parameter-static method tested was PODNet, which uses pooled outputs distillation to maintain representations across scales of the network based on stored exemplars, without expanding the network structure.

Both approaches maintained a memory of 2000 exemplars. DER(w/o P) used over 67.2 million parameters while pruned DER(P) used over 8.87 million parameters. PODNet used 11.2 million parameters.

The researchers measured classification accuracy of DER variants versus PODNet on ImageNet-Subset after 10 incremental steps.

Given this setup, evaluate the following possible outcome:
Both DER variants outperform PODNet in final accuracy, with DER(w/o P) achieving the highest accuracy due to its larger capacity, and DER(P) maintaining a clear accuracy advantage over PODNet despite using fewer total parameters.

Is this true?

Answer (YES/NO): YES